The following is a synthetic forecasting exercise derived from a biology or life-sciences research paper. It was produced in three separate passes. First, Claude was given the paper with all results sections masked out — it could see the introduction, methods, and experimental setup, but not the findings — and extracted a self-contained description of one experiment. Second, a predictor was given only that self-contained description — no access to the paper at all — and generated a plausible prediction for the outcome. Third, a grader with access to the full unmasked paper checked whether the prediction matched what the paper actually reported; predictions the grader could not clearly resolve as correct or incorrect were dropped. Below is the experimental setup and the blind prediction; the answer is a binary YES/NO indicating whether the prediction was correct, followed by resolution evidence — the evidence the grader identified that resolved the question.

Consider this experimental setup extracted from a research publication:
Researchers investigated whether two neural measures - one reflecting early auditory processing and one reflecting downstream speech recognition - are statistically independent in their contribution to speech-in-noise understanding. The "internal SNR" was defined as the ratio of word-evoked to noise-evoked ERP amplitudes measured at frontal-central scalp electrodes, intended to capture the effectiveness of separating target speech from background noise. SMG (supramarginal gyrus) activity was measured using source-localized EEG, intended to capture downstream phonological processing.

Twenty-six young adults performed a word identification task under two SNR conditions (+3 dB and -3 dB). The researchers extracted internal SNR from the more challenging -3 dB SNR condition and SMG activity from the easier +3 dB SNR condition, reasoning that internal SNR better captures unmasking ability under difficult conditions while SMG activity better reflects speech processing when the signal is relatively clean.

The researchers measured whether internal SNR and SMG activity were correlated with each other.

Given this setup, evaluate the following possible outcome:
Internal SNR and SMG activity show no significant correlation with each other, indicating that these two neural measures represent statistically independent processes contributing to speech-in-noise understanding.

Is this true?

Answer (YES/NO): YES